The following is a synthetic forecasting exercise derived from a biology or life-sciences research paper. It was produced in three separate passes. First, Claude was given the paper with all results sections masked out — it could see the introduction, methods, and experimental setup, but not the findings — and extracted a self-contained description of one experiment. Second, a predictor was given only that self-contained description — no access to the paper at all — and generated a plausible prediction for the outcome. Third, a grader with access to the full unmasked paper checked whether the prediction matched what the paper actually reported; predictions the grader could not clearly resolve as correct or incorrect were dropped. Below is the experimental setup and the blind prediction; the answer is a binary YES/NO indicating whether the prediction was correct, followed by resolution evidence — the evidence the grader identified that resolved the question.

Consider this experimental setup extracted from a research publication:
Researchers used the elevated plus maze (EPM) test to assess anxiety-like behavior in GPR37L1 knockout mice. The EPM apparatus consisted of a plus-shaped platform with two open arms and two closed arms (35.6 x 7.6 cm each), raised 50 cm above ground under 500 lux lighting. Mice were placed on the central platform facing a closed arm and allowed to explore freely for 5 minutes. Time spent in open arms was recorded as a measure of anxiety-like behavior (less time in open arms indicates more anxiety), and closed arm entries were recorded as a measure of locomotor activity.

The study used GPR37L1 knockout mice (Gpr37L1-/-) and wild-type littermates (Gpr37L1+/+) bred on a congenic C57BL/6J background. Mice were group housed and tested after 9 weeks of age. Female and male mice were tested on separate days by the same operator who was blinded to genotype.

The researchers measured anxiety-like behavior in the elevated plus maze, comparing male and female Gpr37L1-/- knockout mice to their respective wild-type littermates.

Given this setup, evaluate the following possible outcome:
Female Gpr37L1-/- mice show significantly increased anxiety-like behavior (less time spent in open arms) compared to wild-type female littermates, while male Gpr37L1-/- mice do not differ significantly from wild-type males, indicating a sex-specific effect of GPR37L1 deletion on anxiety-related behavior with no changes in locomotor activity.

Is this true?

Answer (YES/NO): YES